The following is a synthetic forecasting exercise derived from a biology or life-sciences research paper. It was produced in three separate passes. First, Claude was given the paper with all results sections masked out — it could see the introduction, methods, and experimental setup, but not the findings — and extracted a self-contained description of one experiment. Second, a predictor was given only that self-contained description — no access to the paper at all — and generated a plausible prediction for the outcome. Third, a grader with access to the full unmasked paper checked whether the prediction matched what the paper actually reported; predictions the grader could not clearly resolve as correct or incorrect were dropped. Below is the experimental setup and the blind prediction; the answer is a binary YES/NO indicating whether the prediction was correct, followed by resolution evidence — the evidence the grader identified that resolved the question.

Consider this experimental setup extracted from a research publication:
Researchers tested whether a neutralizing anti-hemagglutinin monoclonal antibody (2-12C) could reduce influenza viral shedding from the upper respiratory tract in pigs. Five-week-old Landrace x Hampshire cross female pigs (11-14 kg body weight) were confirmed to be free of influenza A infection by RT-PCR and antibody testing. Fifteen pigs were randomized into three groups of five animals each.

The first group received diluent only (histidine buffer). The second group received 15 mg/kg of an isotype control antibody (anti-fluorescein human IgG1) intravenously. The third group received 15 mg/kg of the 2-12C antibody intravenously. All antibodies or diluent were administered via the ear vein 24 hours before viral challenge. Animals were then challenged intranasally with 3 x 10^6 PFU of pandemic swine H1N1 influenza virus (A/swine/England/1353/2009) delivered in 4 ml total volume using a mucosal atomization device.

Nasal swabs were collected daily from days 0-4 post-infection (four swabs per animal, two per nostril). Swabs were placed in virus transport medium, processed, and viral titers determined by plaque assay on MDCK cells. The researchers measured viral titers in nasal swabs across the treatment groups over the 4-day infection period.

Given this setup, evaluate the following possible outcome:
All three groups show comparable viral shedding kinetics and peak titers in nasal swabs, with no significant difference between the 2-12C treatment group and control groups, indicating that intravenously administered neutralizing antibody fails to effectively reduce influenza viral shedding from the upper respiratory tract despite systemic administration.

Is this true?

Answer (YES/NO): NO